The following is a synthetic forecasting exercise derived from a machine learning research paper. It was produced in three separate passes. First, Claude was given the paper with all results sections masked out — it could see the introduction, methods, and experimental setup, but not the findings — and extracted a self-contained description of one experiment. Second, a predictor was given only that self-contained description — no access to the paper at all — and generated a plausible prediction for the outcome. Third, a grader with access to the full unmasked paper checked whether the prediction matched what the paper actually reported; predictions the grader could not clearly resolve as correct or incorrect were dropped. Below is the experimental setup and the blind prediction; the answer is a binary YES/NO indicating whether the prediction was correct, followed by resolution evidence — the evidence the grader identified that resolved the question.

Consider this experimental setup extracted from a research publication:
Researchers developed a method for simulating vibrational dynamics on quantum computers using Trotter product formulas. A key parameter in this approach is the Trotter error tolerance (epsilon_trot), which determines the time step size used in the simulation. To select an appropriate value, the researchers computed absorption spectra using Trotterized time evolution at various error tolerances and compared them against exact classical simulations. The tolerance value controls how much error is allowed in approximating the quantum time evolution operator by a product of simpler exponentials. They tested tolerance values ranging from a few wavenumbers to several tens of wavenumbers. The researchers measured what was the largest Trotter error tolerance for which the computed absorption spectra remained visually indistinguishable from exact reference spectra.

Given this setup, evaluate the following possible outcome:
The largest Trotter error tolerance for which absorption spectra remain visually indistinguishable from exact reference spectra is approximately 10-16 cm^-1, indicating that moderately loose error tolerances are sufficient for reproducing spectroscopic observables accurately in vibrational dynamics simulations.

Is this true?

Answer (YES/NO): NO